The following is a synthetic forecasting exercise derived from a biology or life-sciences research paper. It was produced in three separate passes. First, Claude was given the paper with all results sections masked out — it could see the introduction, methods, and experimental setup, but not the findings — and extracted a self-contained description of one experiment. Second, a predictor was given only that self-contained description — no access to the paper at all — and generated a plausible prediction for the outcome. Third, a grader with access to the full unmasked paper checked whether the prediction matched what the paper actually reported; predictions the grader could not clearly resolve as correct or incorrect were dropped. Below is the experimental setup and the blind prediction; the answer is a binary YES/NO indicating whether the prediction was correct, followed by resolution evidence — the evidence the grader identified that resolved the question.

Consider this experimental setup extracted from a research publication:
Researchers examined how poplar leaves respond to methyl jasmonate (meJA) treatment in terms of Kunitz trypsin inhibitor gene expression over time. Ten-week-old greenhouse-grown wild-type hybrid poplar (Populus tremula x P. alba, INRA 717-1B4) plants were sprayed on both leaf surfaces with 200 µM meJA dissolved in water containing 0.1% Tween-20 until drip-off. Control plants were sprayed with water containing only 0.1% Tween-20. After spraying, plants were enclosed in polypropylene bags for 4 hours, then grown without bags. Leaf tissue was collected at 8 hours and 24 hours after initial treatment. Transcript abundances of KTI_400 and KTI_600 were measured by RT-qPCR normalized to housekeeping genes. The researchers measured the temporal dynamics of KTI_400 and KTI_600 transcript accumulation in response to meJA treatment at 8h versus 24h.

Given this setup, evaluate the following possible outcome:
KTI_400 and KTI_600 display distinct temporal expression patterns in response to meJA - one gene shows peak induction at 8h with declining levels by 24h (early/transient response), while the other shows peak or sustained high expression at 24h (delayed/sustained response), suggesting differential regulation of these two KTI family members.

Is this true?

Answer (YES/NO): YES